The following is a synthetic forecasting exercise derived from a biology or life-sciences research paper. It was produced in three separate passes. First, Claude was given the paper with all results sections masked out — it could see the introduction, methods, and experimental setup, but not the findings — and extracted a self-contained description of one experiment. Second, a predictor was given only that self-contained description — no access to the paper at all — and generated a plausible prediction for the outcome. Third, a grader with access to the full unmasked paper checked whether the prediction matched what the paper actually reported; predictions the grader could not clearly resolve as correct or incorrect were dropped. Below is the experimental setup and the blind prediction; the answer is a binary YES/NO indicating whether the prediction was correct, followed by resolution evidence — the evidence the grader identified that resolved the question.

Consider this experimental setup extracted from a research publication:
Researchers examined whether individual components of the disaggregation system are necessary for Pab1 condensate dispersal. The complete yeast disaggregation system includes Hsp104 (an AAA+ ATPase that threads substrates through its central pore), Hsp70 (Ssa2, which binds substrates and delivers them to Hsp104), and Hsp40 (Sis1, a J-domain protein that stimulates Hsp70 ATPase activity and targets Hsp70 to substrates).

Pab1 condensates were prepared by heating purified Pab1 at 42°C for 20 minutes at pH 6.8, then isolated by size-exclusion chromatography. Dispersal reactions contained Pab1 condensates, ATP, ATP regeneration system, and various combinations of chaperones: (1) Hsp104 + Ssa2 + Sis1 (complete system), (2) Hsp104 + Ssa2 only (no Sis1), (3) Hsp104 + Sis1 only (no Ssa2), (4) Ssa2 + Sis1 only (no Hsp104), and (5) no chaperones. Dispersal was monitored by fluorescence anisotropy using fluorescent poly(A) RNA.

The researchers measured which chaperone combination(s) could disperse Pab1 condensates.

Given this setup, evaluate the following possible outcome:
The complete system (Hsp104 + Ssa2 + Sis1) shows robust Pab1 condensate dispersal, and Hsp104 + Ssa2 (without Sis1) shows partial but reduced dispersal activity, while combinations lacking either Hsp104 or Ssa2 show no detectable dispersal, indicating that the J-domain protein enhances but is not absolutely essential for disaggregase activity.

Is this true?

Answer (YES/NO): NO